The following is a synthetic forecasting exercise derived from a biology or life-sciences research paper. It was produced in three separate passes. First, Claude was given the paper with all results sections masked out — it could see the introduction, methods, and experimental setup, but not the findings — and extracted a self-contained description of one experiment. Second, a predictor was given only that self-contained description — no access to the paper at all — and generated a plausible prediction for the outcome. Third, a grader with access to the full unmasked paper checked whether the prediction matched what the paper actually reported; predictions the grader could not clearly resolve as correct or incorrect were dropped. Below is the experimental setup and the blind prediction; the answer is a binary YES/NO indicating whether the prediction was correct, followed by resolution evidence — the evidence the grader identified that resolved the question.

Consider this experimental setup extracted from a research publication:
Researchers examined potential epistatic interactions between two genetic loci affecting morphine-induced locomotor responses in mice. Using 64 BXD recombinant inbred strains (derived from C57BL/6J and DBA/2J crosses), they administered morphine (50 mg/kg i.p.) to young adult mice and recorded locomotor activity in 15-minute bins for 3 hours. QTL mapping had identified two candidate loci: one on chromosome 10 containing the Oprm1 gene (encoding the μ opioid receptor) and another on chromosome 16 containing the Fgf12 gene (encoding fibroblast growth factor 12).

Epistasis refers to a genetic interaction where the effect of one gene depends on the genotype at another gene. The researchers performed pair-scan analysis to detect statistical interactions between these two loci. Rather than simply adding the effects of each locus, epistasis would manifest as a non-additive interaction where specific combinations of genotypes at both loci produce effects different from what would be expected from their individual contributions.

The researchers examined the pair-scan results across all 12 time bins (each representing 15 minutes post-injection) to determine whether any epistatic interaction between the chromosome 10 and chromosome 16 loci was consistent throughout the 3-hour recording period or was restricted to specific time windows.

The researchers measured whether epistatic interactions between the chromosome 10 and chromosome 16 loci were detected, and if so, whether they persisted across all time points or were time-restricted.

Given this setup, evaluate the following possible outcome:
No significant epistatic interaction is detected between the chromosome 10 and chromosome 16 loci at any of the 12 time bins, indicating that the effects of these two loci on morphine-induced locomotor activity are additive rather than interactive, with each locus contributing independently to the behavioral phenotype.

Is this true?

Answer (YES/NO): NO